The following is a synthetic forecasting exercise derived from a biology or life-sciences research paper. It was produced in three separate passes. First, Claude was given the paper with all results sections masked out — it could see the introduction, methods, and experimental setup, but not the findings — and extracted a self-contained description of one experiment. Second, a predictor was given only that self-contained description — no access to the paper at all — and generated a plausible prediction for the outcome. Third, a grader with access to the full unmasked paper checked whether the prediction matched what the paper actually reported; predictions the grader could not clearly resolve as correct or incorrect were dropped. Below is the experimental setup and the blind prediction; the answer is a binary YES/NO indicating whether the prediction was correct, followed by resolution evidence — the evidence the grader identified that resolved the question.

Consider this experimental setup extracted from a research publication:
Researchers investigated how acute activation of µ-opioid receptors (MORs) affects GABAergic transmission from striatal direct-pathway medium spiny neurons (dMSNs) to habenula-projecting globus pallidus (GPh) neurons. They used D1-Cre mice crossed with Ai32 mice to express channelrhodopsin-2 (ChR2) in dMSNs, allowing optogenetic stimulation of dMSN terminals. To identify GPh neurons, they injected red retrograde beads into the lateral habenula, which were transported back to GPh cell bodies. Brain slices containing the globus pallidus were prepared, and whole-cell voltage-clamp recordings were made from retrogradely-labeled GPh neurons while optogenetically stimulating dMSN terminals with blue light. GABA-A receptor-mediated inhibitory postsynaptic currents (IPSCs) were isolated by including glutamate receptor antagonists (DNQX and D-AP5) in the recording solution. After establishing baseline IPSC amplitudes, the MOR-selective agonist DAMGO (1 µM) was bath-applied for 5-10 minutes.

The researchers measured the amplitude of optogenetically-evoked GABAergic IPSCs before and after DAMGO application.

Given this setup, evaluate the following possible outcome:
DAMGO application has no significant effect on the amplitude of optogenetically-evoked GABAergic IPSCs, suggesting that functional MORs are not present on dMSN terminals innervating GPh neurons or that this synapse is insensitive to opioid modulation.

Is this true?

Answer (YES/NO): NO